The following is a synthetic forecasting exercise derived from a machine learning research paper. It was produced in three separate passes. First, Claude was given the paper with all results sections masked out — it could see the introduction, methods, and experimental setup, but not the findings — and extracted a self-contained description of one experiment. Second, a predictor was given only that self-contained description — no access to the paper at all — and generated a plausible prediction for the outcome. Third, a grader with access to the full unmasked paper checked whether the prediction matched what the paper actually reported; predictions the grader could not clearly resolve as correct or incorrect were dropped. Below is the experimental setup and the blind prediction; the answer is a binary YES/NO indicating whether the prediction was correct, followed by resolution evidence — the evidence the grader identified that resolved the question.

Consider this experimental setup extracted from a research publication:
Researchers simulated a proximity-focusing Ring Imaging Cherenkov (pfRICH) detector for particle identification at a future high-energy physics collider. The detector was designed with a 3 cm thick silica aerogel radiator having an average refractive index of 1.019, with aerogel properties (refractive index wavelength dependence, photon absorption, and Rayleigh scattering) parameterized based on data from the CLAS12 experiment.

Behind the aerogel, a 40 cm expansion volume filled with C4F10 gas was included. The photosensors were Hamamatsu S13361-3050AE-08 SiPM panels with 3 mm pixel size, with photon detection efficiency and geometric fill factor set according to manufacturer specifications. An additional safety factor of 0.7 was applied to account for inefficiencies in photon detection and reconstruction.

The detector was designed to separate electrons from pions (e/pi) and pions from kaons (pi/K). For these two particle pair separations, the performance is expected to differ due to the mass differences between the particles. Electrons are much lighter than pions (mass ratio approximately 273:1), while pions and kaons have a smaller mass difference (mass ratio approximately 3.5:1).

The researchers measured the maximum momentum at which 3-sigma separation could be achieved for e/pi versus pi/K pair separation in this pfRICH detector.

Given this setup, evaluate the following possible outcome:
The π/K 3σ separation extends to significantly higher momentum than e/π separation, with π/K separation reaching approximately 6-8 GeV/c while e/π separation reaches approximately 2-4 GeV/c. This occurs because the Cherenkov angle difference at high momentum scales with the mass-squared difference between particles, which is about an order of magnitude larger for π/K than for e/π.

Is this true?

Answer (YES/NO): NO